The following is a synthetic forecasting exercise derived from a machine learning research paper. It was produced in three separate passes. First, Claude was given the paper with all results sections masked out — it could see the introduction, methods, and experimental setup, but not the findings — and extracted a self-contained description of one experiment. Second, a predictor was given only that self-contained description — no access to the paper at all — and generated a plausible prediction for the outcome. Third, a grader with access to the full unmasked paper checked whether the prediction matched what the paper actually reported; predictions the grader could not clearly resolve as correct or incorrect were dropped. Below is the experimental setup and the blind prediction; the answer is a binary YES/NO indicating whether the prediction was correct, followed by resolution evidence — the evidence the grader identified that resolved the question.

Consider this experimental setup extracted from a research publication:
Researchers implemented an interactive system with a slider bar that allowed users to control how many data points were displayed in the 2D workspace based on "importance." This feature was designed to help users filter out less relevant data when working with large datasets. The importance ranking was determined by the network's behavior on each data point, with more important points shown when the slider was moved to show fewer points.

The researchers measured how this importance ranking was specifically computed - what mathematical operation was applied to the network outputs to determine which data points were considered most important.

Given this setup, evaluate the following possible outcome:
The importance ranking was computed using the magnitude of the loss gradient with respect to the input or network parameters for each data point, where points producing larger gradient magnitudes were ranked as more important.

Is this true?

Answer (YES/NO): NO